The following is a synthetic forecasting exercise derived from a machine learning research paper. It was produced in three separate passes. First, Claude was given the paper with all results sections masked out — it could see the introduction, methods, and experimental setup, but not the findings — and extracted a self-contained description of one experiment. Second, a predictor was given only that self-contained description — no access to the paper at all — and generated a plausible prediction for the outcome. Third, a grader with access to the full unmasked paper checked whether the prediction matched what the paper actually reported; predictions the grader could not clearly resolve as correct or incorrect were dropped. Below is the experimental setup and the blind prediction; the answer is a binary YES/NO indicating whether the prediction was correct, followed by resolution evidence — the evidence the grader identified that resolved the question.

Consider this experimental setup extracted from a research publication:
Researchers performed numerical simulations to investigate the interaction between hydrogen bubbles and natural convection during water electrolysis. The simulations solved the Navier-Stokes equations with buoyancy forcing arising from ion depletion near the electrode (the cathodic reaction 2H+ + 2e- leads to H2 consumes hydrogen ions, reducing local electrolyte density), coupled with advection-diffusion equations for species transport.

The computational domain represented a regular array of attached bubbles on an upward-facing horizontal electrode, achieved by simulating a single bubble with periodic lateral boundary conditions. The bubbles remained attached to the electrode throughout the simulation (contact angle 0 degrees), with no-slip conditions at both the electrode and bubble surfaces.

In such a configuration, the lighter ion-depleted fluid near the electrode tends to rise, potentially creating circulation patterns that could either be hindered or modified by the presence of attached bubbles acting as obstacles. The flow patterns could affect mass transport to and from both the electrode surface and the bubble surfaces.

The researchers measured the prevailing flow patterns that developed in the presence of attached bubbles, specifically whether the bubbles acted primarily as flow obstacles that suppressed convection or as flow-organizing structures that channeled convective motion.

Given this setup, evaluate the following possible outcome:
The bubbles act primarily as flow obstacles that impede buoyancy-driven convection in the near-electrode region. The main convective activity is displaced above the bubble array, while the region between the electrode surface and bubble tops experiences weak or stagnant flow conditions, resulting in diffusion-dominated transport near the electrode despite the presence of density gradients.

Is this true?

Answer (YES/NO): NO